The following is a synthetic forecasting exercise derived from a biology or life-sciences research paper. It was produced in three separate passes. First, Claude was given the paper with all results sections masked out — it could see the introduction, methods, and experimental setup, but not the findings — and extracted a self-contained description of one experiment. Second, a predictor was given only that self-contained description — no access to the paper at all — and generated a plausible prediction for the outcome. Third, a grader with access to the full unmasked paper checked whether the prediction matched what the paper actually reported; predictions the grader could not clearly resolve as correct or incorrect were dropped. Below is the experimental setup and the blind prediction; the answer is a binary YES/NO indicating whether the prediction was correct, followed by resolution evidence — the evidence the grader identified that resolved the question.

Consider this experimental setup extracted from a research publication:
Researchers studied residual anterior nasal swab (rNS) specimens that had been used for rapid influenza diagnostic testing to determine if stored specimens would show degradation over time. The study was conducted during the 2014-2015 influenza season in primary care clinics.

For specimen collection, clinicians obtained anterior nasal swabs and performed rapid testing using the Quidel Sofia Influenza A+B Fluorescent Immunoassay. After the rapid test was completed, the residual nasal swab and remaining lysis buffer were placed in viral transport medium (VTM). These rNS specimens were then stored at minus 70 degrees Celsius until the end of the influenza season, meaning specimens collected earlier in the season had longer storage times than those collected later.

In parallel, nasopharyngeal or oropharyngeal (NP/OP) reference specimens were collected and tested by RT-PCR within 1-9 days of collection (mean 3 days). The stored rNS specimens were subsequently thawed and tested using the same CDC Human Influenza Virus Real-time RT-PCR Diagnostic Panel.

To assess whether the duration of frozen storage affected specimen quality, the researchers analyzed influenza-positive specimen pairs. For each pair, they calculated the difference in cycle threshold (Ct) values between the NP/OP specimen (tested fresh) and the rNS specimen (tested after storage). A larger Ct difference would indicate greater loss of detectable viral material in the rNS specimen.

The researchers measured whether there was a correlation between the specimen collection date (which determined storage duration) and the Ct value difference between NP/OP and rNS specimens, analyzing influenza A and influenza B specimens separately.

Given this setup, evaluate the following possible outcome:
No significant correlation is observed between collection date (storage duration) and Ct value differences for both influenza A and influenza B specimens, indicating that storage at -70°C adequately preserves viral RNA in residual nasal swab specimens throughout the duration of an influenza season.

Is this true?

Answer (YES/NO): YES